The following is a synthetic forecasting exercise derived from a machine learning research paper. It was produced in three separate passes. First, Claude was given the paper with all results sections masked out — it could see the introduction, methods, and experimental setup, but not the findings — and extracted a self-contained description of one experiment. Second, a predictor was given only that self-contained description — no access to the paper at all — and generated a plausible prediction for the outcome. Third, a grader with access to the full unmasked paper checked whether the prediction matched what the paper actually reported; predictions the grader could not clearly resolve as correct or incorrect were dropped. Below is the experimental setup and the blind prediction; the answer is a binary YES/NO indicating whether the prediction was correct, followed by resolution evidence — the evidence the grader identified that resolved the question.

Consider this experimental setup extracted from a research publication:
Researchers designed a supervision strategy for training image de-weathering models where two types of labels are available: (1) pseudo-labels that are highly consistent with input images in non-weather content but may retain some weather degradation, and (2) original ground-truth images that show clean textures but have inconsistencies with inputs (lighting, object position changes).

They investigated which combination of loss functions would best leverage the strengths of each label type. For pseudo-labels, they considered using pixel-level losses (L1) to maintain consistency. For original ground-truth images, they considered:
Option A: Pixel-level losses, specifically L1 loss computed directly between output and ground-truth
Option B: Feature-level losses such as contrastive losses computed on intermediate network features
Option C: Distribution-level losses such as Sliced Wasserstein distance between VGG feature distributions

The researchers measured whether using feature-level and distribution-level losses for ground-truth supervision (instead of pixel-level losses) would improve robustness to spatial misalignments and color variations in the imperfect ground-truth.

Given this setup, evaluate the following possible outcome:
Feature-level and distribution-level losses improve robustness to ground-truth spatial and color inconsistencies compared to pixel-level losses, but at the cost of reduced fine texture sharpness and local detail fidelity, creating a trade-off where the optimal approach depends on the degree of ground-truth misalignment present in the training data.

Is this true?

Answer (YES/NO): NO